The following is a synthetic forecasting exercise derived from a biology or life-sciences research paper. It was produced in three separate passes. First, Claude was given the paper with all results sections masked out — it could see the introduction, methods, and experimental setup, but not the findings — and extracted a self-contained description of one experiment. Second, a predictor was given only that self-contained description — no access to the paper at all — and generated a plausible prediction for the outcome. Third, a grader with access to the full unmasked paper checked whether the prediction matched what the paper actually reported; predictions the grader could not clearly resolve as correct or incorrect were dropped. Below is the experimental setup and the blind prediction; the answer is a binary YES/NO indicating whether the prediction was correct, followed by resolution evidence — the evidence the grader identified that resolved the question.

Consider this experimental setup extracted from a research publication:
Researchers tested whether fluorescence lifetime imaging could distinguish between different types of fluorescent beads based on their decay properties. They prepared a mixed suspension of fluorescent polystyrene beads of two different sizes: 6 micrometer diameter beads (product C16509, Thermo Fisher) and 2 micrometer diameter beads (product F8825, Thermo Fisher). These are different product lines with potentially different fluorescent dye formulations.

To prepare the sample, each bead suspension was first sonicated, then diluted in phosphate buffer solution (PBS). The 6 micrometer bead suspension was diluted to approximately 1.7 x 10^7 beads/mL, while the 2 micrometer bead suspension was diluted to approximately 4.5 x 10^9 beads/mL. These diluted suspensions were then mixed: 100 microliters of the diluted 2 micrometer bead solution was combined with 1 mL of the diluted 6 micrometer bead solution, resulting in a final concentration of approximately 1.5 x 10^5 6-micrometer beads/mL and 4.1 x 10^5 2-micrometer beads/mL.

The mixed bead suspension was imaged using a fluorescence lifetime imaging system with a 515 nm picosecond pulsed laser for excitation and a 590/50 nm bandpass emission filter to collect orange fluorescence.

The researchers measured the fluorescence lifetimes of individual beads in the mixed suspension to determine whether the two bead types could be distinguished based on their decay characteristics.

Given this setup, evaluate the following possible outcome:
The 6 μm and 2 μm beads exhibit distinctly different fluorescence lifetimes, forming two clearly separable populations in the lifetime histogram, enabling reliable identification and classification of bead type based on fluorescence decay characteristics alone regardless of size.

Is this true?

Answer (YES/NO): NO